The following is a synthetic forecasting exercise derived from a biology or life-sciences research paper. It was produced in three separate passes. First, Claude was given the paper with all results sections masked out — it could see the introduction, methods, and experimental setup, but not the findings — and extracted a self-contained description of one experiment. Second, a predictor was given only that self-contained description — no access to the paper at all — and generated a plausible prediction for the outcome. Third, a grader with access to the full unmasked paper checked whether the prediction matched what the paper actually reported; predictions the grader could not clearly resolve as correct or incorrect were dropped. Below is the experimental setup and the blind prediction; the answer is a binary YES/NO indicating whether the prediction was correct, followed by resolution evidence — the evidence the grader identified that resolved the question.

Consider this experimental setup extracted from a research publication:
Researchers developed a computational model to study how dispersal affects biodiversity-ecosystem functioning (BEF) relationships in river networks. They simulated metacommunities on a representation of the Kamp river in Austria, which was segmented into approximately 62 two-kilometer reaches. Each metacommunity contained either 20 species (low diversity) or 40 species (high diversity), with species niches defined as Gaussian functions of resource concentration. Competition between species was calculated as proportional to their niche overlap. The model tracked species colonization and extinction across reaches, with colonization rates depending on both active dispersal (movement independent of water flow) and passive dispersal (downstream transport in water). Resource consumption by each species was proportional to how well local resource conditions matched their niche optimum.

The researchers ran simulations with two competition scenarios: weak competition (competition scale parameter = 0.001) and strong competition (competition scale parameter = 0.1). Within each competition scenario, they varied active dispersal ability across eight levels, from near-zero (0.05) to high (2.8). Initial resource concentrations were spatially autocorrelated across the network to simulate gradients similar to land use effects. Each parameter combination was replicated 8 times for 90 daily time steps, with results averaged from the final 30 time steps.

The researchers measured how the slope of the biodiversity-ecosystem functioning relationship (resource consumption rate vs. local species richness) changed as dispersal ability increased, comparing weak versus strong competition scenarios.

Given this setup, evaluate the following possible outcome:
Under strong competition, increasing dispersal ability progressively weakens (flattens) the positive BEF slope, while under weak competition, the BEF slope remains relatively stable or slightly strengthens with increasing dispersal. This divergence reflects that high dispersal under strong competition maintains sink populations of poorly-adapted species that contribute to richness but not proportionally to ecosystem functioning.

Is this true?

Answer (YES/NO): NO